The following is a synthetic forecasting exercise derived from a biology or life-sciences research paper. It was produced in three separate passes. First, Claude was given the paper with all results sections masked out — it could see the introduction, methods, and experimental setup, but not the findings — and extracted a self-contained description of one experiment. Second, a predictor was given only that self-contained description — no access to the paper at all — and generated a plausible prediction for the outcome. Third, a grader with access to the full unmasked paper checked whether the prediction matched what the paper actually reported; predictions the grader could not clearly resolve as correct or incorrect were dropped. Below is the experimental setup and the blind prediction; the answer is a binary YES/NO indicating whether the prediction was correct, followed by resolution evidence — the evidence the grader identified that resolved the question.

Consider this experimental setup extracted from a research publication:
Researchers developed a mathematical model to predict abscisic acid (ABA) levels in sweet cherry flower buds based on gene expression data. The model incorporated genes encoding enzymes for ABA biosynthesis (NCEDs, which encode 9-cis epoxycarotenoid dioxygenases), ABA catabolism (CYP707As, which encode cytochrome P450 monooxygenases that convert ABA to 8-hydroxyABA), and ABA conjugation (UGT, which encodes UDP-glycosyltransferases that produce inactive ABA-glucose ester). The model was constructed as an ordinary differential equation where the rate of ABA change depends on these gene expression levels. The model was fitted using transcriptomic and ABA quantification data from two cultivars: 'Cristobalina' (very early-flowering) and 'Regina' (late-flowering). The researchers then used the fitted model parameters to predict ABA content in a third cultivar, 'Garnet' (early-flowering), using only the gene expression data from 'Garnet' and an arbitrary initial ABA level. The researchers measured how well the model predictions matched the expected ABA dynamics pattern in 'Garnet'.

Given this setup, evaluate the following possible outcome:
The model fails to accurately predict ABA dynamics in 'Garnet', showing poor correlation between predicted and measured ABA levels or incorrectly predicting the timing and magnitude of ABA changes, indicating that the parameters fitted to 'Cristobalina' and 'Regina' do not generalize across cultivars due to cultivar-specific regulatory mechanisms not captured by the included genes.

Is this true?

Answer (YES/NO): NO